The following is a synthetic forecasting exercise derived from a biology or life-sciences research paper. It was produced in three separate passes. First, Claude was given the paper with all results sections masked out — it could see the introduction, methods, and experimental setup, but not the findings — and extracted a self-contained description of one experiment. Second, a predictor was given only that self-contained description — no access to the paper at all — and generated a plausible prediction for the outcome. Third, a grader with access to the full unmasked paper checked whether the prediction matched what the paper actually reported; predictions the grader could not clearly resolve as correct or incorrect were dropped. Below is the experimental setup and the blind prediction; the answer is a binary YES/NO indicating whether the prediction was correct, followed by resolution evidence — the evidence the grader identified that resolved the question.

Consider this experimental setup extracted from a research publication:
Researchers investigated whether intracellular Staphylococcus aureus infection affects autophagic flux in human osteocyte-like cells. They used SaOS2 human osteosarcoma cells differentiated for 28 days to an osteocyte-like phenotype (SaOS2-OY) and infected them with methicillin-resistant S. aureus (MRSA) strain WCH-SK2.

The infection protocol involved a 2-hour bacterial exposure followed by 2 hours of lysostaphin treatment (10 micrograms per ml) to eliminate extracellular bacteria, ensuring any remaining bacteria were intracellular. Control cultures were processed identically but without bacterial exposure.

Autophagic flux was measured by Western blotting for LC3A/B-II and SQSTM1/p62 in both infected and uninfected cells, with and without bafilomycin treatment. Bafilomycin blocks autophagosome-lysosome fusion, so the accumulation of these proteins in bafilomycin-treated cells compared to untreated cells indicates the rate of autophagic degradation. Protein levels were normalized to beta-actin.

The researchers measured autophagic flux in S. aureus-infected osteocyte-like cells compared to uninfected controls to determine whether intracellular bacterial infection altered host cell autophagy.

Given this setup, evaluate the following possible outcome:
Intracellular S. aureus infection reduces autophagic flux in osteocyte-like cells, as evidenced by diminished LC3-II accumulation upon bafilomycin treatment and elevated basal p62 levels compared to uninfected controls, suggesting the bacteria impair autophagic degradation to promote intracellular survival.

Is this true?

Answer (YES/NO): NO